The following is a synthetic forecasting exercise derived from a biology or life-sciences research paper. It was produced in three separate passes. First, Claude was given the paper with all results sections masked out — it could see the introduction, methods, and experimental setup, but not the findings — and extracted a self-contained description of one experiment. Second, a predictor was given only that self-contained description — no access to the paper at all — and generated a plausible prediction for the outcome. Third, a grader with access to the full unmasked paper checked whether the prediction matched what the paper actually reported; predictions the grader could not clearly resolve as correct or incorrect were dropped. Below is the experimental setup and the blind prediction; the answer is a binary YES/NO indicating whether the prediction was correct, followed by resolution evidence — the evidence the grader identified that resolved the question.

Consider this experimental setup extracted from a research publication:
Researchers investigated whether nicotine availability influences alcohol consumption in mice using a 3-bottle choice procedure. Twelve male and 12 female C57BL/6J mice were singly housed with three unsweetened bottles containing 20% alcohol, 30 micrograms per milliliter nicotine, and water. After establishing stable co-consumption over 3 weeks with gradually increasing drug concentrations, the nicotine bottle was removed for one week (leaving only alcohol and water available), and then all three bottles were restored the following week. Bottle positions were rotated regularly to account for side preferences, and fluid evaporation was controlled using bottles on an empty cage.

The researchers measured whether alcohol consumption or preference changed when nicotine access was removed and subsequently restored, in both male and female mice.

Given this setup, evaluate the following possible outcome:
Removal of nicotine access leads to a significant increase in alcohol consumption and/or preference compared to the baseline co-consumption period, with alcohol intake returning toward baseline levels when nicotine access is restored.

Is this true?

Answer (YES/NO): NO